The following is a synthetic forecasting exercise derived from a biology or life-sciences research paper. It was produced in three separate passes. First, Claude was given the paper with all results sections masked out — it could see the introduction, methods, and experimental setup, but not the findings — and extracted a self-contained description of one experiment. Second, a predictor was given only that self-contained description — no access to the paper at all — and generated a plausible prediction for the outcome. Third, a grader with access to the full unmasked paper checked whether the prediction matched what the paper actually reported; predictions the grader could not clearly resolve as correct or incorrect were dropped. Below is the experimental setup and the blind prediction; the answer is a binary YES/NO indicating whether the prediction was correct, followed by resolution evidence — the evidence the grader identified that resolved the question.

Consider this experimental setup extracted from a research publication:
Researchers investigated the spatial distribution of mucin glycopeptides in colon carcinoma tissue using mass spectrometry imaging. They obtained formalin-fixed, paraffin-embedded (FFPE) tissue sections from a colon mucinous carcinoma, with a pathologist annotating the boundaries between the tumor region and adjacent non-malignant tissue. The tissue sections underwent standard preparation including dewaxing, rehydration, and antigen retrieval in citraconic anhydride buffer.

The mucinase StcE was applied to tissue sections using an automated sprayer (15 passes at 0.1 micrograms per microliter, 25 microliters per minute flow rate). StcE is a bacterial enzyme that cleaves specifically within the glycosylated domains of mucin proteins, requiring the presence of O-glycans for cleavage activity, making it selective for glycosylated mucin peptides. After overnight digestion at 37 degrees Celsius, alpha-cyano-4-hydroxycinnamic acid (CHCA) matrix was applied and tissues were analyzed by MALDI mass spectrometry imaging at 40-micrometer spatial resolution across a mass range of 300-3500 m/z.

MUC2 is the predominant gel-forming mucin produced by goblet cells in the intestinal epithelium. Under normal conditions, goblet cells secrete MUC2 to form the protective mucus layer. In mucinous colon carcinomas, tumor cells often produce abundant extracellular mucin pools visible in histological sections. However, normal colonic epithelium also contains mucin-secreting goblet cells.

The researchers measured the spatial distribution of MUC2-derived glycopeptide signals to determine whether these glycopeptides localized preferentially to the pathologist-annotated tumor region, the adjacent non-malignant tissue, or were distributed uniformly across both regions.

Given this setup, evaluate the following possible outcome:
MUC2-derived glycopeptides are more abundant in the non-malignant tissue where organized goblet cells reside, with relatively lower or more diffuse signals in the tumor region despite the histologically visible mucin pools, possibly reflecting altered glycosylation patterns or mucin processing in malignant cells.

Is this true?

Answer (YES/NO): NO